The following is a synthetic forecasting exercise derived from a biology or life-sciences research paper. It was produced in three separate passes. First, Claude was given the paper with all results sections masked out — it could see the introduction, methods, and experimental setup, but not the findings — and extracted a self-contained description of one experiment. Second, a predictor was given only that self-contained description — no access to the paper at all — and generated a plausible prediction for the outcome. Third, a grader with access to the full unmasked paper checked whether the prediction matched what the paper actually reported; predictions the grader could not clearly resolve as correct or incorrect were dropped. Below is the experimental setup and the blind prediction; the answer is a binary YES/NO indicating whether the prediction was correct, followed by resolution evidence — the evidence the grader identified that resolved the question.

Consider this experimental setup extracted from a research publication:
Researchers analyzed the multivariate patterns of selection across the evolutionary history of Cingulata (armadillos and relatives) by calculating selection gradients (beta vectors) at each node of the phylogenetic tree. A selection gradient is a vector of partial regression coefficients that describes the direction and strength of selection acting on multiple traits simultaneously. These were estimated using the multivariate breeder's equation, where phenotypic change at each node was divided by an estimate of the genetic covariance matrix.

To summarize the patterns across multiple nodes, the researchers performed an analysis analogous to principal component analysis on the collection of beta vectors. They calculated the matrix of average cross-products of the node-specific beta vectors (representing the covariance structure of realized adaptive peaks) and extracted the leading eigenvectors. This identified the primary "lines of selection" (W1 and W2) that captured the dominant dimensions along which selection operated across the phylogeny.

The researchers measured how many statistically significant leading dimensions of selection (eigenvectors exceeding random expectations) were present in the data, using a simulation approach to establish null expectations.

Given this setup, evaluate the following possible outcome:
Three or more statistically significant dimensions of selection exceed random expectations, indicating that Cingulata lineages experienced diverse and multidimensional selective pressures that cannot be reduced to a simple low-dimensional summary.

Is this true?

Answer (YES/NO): YES